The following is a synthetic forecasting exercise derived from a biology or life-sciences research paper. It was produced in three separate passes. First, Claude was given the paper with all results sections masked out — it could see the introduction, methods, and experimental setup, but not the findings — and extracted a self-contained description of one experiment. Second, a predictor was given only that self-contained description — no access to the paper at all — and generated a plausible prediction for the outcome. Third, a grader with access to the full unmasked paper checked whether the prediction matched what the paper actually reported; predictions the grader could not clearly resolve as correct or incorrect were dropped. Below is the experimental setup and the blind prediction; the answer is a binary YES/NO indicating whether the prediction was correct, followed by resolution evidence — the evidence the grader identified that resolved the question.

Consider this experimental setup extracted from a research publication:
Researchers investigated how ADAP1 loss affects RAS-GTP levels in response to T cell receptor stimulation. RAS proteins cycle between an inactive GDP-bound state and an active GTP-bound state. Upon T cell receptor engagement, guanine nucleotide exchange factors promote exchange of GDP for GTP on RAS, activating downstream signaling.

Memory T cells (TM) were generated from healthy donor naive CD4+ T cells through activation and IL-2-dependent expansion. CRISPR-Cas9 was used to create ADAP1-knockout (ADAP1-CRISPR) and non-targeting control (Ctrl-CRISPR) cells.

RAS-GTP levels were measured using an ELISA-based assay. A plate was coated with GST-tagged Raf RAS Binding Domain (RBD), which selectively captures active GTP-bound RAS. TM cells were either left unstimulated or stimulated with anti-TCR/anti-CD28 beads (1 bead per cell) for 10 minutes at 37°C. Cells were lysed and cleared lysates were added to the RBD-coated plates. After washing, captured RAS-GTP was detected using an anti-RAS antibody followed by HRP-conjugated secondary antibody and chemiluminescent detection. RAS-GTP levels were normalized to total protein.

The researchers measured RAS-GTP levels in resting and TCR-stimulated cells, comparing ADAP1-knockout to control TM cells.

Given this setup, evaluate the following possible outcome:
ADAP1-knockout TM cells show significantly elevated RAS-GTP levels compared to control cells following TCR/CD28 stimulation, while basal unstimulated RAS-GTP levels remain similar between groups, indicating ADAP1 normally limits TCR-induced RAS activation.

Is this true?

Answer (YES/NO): NO